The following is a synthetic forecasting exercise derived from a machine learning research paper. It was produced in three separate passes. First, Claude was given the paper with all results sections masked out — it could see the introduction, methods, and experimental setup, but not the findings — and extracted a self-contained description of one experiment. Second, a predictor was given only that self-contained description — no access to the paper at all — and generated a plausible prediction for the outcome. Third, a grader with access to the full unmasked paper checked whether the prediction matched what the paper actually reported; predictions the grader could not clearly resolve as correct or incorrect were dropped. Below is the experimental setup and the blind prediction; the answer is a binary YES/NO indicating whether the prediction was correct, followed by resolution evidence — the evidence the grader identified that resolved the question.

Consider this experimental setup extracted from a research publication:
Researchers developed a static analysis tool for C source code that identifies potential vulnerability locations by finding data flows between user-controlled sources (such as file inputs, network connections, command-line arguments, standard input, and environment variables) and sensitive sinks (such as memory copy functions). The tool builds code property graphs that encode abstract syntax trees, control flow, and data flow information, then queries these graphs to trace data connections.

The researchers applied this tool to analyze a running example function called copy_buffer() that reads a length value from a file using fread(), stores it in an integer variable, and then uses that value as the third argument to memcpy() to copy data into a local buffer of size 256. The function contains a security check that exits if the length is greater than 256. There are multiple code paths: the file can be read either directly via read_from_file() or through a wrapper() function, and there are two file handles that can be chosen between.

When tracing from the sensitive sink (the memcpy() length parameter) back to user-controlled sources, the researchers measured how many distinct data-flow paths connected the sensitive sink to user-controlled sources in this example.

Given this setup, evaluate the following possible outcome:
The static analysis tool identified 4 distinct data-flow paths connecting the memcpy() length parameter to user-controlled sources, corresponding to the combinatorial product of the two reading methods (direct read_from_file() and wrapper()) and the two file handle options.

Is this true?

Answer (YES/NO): YES